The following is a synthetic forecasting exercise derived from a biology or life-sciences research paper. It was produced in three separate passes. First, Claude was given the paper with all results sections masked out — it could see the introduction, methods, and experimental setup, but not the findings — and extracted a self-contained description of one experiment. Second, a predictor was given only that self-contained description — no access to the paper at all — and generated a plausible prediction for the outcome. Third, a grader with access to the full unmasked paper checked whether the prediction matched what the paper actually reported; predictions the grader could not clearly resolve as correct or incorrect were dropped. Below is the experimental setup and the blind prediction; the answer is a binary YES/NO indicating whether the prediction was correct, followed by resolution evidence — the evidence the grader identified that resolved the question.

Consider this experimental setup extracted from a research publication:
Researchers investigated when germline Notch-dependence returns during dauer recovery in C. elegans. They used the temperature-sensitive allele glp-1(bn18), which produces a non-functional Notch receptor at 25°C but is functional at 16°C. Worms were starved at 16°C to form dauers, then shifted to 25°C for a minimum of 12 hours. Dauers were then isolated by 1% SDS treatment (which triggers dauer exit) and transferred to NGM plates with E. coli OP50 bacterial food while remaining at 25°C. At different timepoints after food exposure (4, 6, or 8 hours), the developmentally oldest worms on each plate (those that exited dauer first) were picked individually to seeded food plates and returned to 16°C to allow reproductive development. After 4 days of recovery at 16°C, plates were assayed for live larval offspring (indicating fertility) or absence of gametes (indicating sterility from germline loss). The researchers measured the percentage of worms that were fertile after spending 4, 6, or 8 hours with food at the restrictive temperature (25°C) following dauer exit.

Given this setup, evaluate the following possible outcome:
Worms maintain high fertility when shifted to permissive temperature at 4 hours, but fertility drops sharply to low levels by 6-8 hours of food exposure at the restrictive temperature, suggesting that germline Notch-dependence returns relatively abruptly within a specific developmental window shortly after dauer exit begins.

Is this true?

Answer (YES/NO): NO